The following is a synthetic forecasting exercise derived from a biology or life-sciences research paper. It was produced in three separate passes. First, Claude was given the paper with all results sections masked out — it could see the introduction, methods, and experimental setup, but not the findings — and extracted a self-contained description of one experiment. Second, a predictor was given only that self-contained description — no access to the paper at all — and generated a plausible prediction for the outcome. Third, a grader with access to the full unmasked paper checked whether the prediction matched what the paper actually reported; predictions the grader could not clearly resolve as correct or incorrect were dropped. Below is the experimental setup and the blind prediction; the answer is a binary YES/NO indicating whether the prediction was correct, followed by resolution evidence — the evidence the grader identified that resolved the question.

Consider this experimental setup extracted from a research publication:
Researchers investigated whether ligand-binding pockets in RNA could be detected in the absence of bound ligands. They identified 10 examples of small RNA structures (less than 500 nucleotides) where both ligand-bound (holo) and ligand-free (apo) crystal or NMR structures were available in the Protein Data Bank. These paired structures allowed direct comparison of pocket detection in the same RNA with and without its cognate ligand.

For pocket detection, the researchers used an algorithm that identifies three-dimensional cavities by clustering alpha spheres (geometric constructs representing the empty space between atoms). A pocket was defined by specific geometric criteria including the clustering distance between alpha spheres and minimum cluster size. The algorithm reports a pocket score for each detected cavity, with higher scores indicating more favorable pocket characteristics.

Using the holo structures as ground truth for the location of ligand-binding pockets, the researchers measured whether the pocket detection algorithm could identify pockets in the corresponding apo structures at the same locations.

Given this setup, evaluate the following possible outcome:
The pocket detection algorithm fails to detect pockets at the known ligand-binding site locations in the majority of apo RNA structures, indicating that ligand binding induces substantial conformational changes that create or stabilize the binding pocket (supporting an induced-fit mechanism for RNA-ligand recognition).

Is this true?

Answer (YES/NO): NO